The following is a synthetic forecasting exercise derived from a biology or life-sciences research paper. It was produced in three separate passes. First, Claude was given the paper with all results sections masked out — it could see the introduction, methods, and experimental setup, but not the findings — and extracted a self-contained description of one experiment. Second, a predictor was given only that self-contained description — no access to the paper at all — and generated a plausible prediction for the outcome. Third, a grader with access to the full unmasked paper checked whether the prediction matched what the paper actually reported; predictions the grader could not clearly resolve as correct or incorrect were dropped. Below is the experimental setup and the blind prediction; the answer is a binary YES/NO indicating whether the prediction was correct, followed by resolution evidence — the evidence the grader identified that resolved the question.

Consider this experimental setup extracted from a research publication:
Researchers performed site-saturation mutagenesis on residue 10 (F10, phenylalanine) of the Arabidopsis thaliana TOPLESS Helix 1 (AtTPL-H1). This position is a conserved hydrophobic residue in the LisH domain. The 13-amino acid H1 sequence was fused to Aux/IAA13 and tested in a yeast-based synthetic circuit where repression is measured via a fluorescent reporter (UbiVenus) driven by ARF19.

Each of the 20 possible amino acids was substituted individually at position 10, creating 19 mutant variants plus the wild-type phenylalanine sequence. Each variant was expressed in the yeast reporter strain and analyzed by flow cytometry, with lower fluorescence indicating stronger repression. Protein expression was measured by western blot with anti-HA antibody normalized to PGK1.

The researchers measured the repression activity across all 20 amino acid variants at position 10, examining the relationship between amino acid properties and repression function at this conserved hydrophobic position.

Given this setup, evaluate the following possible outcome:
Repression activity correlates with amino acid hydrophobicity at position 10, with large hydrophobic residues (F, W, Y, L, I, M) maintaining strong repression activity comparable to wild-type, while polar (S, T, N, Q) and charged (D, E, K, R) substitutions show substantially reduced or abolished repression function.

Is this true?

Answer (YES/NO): NO